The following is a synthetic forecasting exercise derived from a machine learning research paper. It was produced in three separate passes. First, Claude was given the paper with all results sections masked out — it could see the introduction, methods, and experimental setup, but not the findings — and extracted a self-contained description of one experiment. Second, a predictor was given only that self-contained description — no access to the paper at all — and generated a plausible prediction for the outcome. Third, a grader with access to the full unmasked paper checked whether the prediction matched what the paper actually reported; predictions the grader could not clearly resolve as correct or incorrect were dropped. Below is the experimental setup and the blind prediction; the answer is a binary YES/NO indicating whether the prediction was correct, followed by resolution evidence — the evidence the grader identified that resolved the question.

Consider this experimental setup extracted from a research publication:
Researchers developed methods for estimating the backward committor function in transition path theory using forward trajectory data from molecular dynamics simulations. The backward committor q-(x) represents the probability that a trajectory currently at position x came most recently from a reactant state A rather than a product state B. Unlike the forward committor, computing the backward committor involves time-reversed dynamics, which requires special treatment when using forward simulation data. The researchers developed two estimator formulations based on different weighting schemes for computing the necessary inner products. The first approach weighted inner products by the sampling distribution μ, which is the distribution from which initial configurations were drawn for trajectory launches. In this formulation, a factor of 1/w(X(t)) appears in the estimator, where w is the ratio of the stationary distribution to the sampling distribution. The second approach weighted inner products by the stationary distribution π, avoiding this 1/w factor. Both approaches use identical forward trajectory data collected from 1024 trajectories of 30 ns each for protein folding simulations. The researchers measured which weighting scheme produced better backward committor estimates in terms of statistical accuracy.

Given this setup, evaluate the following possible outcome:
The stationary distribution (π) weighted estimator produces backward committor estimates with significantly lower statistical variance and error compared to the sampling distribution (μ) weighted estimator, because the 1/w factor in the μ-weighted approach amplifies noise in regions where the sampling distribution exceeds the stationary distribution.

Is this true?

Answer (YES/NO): NO